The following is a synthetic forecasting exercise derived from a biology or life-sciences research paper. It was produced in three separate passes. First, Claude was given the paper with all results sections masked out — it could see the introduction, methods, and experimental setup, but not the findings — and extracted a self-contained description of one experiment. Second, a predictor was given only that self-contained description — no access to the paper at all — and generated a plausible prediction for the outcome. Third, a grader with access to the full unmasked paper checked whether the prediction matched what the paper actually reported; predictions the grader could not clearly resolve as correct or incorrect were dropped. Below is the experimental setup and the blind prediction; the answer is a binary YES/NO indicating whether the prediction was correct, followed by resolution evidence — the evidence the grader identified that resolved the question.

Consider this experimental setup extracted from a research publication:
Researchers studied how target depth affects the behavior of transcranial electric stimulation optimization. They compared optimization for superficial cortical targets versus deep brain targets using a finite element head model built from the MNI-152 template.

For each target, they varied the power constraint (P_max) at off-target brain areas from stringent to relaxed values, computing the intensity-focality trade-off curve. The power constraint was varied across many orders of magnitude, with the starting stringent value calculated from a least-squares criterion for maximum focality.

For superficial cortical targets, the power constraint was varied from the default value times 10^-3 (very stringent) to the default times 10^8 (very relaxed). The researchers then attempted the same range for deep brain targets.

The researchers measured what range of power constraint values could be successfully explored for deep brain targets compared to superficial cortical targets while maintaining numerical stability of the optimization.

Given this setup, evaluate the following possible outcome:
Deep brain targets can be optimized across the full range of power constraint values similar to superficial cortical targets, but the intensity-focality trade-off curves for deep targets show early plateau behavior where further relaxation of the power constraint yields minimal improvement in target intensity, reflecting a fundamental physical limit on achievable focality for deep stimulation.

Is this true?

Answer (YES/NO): NO